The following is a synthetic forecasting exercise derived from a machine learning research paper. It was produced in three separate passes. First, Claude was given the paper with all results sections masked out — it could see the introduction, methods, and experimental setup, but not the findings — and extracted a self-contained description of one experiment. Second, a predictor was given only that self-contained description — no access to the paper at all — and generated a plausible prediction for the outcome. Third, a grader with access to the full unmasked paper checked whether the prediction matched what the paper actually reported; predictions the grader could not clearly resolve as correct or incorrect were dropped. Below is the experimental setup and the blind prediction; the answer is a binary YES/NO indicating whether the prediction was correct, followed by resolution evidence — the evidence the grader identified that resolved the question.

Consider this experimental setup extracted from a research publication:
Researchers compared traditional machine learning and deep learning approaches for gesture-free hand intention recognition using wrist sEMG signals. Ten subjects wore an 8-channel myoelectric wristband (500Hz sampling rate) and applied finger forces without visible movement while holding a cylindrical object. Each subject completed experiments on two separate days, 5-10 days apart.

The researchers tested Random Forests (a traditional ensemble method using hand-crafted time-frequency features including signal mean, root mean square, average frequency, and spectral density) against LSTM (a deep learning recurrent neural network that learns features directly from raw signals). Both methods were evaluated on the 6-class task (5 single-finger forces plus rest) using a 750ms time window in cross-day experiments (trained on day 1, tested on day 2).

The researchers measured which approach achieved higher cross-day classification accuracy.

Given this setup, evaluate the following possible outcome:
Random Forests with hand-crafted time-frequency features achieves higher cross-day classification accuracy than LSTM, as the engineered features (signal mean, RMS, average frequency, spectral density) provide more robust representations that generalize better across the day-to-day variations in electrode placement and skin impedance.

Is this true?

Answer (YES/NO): YES